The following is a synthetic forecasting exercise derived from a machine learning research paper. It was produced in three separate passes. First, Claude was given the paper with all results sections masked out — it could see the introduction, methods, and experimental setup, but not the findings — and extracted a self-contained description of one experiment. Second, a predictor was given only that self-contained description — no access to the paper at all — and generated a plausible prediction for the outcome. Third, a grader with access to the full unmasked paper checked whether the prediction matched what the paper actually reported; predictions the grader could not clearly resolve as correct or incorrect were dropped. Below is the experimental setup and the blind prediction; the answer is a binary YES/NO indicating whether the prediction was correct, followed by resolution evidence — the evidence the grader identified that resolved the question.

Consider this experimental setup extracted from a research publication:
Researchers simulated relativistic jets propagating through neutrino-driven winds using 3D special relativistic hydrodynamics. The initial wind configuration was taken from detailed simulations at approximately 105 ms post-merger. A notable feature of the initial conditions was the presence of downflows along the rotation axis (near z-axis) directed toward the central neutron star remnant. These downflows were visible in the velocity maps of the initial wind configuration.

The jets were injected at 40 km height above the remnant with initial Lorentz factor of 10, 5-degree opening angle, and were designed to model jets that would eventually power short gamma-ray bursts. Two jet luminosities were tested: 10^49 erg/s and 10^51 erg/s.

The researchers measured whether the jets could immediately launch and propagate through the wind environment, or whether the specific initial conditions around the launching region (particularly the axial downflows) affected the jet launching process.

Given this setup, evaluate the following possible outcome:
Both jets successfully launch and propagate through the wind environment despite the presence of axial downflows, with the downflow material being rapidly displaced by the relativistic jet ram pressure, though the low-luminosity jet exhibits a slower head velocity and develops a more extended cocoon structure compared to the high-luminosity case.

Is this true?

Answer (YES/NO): NO